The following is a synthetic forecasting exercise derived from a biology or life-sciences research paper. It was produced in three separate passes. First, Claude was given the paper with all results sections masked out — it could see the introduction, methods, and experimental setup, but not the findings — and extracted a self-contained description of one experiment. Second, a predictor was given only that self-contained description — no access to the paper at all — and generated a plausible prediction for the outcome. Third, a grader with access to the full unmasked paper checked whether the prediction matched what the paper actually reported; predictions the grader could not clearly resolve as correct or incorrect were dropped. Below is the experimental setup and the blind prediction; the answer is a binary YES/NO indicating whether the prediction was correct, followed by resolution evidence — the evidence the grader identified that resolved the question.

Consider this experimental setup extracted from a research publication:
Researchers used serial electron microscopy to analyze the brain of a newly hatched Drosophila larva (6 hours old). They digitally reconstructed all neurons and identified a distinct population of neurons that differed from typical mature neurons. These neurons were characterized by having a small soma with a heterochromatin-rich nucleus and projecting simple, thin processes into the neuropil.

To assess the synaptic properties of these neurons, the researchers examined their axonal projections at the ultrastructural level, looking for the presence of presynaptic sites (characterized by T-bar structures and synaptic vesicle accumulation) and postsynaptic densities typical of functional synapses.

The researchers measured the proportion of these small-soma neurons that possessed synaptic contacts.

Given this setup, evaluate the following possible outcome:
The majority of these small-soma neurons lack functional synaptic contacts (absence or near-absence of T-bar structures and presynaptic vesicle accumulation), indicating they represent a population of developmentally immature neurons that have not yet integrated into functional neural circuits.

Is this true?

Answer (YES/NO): YES